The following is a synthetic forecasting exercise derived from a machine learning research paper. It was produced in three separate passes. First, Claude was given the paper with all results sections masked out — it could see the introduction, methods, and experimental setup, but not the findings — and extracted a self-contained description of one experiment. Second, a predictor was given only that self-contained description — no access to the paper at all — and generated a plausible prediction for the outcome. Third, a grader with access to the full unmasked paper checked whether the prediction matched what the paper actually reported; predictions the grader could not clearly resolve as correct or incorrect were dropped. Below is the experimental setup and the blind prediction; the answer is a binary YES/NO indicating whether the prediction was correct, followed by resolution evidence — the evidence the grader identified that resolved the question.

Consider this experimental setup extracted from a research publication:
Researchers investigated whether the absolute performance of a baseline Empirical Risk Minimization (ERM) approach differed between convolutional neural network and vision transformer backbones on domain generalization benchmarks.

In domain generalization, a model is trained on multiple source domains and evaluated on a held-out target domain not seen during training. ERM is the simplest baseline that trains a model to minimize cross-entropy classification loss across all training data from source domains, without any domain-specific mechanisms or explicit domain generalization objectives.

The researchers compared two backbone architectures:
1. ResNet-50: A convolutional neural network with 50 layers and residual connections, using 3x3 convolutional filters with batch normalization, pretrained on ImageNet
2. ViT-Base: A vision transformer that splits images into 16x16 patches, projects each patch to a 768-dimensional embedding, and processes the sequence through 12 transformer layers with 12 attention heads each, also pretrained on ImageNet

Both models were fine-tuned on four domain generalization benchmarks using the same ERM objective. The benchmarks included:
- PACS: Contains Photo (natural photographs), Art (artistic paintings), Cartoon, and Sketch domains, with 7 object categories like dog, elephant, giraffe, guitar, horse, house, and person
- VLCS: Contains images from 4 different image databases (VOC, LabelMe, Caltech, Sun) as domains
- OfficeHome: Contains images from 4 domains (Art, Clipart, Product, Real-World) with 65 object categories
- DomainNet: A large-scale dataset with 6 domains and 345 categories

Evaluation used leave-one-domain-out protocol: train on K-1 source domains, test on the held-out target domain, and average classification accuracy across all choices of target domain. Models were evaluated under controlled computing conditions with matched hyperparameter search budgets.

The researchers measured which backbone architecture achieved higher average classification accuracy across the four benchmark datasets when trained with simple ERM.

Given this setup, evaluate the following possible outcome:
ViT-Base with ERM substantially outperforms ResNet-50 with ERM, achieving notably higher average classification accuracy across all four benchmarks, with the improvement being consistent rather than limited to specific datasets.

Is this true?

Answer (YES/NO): NO